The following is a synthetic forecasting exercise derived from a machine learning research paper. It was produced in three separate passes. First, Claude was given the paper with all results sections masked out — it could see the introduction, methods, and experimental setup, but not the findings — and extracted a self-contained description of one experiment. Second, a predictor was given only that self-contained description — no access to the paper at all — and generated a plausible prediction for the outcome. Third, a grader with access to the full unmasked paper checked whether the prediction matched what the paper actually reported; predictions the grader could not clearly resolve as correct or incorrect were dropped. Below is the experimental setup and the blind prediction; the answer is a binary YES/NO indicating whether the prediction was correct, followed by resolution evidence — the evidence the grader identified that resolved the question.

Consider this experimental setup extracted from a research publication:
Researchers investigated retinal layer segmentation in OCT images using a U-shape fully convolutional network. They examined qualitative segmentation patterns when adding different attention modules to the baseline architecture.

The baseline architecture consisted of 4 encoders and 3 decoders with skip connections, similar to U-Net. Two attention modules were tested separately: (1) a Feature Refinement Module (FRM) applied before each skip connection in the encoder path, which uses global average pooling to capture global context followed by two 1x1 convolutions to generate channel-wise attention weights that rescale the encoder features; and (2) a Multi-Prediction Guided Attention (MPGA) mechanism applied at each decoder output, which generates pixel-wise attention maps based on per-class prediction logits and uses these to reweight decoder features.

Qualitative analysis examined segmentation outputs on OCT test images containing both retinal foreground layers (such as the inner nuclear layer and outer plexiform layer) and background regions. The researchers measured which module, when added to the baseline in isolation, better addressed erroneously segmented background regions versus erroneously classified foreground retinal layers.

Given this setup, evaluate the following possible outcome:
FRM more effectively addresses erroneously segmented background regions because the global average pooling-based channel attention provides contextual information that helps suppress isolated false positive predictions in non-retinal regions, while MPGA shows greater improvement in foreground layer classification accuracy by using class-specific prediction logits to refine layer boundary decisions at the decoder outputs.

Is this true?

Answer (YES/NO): YES